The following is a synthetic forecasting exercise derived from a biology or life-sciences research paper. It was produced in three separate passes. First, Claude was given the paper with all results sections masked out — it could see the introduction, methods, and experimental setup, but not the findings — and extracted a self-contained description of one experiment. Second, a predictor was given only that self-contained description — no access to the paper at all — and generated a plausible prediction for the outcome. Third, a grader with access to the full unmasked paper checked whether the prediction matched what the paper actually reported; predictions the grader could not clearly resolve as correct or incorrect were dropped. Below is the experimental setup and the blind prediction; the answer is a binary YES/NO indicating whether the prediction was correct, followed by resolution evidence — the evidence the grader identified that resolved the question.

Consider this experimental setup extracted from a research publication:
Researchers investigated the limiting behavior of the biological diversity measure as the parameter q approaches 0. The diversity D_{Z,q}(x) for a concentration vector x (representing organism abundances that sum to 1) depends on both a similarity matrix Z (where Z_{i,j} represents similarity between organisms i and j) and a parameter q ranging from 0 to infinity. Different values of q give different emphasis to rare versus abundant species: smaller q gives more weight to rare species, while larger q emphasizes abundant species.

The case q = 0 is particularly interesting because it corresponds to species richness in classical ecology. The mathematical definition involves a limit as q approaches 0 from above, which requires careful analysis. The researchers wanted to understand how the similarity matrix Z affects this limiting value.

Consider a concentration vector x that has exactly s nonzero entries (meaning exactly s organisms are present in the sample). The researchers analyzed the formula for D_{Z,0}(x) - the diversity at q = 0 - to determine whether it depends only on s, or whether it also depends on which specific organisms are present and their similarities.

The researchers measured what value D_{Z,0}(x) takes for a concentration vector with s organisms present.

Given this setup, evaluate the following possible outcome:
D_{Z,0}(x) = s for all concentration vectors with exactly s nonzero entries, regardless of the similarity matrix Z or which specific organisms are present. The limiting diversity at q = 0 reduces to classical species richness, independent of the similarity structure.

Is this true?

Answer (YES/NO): NO